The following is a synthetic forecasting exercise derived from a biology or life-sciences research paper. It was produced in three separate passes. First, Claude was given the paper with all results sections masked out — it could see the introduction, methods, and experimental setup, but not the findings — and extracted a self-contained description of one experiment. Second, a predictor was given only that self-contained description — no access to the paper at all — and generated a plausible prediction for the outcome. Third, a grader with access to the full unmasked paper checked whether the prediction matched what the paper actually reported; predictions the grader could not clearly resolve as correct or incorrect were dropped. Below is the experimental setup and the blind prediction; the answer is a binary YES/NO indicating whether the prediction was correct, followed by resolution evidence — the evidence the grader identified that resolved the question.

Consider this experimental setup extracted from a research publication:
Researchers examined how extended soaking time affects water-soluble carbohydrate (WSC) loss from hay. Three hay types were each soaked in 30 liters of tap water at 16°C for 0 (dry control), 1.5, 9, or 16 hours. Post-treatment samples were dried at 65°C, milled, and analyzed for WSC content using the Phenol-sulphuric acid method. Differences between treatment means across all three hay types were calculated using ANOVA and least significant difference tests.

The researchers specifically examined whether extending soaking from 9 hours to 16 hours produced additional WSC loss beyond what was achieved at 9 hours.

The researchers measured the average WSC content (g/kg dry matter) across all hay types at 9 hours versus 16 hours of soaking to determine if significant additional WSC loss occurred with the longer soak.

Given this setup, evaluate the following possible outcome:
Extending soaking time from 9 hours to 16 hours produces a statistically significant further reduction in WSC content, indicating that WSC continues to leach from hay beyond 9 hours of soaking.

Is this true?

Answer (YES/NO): NO